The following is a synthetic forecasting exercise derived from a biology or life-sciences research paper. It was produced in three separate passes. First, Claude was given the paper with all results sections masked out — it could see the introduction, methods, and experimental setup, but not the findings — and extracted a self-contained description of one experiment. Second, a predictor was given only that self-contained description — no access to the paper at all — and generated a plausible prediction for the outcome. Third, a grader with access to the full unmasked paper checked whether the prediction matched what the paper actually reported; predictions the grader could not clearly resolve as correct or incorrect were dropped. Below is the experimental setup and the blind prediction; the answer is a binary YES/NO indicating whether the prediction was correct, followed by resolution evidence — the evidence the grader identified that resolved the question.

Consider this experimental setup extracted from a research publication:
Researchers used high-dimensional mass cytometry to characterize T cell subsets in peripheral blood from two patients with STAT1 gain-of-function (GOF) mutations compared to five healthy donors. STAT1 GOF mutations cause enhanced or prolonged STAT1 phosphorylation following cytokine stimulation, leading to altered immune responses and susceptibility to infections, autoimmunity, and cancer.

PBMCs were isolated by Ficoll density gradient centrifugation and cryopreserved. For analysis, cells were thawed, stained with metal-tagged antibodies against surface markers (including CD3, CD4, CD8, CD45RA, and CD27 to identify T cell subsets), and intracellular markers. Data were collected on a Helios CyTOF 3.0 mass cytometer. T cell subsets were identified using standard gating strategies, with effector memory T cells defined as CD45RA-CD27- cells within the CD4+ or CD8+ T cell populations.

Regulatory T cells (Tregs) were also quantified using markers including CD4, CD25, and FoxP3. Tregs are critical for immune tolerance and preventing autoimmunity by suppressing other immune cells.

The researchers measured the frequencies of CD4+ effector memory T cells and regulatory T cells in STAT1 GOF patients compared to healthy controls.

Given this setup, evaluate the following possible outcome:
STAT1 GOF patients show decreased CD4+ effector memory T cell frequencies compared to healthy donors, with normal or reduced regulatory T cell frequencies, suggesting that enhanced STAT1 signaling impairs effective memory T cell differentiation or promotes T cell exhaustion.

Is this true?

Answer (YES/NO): YES